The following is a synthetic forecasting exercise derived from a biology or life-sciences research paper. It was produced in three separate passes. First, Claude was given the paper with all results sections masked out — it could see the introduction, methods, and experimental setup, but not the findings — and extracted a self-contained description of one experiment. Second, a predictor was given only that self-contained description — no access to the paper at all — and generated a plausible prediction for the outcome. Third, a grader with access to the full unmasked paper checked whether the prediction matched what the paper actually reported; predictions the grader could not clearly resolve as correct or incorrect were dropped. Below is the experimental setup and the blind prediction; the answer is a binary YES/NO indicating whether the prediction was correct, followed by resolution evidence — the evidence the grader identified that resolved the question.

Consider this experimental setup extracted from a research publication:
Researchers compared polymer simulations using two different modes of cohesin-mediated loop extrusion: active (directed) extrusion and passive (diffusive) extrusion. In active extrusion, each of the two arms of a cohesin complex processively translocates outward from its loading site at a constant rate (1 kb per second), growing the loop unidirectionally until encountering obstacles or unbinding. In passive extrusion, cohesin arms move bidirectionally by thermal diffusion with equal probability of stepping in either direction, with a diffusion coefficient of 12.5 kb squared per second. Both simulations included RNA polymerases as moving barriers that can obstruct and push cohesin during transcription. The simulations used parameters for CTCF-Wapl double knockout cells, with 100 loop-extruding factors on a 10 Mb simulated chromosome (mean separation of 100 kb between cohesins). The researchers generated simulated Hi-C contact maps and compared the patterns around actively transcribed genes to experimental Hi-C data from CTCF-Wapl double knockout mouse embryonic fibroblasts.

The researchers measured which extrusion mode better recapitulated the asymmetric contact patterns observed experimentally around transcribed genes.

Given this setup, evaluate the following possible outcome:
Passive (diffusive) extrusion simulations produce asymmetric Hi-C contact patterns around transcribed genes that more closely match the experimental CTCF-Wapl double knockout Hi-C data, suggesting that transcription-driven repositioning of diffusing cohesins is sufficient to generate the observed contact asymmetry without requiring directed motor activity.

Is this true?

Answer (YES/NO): NO